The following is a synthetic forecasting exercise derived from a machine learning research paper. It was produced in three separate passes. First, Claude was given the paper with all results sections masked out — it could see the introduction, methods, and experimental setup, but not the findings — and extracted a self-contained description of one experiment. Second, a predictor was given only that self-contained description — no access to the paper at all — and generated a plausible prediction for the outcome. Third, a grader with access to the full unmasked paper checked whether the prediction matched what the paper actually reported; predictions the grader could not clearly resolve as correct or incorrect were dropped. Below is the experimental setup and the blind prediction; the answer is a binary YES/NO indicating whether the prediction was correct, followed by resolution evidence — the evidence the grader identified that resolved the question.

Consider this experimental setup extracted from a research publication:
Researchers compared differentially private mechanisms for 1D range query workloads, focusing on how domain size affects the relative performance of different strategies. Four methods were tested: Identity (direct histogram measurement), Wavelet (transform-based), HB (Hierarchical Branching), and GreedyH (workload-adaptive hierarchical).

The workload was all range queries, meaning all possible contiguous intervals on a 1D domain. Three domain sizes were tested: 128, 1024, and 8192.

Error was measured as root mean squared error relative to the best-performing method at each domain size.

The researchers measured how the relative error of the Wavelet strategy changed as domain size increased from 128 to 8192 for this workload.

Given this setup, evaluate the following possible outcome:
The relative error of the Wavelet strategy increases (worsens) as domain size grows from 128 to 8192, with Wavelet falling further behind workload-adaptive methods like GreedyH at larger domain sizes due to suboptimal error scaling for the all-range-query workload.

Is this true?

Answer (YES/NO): NO